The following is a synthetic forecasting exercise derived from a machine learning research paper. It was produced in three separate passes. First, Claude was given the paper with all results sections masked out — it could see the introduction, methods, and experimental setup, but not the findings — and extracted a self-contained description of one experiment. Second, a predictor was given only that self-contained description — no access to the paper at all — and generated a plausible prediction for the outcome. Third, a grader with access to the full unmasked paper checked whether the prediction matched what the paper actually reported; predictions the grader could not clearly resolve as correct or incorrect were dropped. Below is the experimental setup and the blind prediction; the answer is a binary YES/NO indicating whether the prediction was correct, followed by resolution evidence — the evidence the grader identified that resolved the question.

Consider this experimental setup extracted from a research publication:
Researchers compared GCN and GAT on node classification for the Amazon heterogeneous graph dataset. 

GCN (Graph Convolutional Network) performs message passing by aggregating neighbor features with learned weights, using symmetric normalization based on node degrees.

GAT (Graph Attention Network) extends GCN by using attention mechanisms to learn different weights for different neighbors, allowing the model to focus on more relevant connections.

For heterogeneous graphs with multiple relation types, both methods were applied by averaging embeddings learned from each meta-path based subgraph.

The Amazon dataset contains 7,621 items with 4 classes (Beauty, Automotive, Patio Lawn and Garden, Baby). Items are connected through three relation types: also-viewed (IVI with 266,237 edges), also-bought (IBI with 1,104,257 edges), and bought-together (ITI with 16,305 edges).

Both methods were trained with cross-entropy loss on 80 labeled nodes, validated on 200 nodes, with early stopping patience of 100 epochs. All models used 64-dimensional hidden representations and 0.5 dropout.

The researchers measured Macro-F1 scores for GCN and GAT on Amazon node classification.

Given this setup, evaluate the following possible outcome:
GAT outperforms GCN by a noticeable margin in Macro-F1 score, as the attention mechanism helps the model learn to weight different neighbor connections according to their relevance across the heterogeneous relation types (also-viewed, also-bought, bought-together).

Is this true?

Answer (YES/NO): NO